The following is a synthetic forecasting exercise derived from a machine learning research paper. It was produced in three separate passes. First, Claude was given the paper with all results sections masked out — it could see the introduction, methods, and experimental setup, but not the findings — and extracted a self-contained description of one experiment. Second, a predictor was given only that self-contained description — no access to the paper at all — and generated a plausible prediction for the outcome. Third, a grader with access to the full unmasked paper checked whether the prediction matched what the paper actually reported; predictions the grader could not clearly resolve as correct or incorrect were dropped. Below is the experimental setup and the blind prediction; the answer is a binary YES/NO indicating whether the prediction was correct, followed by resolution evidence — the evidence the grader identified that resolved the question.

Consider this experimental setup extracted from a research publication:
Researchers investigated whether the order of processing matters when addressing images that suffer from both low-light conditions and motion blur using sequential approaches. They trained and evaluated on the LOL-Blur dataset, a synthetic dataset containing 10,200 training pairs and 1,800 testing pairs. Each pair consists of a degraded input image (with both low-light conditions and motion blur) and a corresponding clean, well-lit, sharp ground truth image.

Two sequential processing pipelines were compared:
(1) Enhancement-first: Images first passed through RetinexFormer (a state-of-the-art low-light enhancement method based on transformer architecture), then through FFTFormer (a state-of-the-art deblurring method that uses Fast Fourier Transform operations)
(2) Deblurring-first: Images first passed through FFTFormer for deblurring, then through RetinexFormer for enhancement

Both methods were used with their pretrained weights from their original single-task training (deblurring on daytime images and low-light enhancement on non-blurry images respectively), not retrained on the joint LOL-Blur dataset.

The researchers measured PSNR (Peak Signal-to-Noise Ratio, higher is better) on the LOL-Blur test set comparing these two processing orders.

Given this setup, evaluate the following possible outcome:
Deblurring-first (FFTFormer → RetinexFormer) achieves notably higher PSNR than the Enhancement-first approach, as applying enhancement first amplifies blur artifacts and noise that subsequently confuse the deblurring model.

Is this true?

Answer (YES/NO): NO